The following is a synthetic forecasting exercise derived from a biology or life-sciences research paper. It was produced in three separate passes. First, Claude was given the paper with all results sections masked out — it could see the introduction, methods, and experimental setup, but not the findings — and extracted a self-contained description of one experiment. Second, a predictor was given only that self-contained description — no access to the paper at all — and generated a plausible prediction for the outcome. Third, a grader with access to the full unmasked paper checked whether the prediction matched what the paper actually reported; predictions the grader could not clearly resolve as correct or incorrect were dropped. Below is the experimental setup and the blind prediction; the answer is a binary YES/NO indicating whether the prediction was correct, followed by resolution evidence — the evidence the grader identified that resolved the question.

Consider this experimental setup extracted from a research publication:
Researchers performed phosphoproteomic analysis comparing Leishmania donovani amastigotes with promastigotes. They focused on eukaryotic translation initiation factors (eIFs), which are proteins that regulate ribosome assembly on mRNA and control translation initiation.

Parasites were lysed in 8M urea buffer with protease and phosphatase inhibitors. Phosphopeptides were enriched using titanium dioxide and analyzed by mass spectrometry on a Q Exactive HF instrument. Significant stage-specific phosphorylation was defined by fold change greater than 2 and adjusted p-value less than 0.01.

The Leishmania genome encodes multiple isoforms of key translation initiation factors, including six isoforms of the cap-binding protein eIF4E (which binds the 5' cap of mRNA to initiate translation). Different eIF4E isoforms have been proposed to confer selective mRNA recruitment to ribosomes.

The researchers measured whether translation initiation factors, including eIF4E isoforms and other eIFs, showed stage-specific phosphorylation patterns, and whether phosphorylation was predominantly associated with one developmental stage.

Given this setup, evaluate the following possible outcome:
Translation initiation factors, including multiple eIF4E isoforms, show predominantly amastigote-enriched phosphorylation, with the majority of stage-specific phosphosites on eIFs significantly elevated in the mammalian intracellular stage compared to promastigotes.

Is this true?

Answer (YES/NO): NO